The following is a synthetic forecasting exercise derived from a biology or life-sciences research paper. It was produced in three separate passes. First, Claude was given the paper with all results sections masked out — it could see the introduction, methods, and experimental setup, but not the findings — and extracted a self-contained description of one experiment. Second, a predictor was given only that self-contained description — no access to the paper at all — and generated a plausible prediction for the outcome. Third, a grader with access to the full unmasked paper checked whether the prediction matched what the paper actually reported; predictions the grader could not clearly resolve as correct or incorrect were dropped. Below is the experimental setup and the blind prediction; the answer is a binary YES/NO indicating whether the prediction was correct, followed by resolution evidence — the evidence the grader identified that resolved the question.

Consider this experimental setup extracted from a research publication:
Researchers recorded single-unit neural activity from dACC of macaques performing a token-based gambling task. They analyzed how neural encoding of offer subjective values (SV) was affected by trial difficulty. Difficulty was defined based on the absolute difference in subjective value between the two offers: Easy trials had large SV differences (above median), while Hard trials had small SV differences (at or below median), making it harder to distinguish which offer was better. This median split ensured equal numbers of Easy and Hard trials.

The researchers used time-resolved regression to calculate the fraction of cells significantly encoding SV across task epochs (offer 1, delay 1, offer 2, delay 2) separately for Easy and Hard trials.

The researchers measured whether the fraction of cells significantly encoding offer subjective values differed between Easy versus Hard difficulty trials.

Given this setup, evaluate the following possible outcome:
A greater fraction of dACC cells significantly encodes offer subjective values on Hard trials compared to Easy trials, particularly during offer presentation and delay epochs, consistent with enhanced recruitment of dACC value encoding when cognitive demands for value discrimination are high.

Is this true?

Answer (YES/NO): NO